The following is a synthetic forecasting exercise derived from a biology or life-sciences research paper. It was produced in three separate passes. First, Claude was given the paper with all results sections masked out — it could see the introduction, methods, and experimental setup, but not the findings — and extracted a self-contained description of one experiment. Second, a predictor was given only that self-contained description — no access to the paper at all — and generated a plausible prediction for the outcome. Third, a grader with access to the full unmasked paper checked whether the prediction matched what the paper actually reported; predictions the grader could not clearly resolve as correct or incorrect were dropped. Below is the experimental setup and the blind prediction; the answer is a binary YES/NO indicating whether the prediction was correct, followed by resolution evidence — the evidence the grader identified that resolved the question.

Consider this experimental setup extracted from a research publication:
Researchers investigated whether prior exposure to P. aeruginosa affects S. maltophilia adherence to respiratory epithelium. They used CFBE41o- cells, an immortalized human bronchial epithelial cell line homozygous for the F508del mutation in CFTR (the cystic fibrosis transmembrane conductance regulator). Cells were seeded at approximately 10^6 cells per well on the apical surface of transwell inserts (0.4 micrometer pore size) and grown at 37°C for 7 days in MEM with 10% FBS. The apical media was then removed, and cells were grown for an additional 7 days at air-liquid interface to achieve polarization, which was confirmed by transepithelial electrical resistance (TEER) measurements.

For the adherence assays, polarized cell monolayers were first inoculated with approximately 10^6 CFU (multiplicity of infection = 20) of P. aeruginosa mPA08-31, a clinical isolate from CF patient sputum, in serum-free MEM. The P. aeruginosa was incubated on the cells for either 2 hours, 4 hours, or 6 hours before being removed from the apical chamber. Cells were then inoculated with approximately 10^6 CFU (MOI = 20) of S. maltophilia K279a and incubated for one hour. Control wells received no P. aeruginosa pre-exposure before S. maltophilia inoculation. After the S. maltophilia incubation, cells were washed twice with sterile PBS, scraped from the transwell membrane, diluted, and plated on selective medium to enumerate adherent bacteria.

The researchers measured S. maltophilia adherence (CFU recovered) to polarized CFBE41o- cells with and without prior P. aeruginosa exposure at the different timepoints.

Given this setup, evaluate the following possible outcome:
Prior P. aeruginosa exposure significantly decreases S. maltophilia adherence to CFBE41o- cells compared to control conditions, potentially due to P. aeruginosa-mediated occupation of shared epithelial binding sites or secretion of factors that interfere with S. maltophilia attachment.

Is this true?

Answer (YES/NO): NO